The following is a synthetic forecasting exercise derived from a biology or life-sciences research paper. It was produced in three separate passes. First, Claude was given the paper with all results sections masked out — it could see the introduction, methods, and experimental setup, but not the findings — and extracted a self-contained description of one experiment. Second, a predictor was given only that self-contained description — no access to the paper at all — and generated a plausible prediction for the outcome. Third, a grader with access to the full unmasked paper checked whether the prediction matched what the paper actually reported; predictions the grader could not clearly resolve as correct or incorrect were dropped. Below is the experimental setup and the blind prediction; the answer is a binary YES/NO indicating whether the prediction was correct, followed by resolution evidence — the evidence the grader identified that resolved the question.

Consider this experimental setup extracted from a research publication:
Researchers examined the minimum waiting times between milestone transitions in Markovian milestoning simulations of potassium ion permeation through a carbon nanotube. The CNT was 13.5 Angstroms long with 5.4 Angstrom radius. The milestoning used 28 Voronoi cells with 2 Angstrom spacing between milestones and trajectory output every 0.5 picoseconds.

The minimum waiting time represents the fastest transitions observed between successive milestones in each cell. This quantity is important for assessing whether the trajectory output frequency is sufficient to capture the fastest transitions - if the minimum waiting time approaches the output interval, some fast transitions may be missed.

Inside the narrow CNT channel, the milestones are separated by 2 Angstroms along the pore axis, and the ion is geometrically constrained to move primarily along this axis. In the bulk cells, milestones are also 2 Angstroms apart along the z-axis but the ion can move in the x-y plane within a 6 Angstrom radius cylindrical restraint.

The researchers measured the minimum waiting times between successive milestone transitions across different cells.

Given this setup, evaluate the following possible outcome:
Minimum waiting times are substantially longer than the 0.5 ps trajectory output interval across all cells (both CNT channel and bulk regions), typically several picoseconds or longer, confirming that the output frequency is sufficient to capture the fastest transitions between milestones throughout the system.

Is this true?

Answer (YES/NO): YES